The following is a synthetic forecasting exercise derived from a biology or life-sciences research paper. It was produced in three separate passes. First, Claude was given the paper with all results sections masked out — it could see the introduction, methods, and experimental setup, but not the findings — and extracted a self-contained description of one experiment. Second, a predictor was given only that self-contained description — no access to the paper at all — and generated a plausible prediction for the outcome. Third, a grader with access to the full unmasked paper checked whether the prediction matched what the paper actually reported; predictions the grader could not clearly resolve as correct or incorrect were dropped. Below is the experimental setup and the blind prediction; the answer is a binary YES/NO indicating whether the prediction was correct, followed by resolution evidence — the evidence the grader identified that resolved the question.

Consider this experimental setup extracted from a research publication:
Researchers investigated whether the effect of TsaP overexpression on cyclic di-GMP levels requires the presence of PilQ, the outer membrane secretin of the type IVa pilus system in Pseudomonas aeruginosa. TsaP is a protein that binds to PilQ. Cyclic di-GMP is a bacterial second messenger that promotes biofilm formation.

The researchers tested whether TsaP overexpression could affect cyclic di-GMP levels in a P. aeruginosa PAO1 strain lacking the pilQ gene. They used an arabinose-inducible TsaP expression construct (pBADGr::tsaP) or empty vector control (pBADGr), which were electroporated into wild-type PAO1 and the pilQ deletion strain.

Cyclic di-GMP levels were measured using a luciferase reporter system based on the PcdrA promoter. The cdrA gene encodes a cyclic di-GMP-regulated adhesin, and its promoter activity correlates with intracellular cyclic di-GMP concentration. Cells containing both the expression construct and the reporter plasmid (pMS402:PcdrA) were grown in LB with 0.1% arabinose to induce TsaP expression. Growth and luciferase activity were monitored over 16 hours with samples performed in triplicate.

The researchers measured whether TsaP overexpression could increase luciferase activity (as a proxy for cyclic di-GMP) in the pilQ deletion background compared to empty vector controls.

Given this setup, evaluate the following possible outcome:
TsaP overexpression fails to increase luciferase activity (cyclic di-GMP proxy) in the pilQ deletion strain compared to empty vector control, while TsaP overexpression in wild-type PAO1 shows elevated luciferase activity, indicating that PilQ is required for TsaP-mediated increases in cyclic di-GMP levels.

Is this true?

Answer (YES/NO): NO